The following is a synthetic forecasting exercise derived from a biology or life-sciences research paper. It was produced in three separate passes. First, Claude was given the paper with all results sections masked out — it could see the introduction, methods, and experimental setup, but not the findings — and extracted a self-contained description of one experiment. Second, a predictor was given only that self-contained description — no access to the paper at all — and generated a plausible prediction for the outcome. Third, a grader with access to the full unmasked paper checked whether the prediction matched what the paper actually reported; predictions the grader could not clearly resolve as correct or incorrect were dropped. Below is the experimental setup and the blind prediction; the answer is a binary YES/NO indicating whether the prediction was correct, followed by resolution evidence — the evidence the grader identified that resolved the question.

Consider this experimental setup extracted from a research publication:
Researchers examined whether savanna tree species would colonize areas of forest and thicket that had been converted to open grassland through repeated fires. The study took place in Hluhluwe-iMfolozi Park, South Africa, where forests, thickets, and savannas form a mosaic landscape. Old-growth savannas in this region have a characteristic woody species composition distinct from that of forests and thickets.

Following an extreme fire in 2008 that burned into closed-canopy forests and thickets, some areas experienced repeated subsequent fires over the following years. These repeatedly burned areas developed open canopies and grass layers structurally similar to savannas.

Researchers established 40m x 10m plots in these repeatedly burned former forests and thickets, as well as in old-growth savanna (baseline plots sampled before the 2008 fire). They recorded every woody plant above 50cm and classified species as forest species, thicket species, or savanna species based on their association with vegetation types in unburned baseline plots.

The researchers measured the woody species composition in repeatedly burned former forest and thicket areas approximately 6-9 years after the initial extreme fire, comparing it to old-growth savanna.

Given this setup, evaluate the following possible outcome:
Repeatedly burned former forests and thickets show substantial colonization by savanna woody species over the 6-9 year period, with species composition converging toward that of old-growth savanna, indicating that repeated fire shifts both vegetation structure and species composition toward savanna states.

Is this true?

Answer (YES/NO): NO